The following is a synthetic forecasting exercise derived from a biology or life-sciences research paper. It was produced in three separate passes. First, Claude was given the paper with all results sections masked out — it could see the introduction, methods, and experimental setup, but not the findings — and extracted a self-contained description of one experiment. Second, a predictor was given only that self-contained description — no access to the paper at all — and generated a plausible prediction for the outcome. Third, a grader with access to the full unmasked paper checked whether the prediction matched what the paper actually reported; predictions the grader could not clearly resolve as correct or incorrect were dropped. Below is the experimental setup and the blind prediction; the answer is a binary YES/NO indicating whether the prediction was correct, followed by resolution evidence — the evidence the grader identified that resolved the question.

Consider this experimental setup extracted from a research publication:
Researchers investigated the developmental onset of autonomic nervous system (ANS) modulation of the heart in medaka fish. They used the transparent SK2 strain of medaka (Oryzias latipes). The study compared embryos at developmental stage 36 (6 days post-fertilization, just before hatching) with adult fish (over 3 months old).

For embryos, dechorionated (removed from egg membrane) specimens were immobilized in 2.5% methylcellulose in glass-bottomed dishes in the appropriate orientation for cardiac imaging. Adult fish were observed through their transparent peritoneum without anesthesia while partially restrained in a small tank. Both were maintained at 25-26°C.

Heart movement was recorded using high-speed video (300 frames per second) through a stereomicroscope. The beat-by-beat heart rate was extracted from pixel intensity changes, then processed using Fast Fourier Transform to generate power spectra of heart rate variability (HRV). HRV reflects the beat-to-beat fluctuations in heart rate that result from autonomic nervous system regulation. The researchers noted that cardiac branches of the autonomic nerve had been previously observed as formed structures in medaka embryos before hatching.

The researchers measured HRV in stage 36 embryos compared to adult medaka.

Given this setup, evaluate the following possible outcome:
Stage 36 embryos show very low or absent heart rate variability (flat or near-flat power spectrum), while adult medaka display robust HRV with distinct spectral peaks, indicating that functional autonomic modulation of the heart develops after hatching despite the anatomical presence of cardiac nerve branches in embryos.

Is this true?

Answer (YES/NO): YES